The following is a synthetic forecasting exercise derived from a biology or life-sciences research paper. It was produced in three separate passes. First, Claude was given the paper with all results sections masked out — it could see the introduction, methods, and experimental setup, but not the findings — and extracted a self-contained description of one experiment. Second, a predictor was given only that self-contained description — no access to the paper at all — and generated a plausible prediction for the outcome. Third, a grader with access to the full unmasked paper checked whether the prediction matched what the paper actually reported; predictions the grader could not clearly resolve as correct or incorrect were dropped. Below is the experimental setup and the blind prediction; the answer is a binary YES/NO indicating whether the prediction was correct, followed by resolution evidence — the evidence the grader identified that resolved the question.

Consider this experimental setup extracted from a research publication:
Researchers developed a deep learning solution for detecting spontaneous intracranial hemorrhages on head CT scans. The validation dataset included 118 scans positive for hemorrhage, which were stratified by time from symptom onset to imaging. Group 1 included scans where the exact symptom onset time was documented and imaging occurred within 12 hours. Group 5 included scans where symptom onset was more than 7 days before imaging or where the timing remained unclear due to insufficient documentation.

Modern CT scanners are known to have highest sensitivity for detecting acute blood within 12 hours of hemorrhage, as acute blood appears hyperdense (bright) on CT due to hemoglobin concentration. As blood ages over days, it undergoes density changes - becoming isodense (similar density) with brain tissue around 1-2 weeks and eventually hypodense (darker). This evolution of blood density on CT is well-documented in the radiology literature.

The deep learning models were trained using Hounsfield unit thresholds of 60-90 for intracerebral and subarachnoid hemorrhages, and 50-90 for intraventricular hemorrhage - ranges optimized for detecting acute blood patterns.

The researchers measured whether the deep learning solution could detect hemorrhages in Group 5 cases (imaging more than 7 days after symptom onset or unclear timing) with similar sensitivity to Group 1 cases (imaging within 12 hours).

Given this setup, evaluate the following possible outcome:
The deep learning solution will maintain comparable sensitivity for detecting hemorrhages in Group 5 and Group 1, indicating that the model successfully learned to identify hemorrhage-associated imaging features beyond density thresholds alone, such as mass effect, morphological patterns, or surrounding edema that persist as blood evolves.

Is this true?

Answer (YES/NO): NO